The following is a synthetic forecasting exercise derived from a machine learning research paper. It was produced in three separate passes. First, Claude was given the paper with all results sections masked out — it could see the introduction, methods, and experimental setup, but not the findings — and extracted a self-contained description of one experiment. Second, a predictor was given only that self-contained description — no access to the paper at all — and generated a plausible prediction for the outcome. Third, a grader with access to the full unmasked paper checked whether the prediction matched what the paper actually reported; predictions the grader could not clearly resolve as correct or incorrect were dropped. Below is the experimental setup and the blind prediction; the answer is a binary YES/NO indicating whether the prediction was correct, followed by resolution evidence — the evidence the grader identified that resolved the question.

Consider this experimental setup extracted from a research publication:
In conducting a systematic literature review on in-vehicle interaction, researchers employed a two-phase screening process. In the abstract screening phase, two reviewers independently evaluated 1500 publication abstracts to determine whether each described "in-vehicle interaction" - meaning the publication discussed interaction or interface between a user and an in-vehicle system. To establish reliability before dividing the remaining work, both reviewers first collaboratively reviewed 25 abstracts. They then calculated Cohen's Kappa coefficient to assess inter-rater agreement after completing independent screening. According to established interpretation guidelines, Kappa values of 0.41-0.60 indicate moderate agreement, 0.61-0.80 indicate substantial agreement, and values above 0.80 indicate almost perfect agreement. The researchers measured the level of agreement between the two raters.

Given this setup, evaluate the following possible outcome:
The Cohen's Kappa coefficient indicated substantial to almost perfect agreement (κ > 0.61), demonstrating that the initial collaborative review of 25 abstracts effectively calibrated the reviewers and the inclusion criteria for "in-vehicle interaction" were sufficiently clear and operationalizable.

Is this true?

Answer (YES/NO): YES